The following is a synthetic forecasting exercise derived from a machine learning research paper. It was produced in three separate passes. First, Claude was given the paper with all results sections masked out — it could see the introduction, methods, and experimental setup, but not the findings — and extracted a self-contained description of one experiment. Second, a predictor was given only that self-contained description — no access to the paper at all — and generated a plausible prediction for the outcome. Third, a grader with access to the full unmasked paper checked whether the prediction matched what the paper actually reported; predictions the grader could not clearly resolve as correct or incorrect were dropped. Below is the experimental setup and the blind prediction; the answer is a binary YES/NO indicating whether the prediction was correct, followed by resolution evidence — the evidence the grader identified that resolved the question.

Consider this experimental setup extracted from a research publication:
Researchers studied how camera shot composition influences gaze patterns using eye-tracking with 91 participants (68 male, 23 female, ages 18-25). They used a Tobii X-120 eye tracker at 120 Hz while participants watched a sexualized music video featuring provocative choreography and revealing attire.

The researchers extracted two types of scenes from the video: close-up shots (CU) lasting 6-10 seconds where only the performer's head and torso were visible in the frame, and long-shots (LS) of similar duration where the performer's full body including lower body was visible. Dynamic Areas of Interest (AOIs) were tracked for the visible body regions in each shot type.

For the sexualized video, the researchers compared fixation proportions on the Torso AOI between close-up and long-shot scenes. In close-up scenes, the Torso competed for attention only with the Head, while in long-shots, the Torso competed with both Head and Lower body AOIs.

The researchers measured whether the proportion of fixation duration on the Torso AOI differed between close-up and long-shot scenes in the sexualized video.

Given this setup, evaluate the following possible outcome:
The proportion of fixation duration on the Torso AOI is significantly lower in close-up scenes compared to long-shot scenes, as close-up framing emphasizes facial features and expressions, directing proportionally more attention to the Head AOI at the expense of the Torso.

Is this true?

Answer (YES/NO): NO